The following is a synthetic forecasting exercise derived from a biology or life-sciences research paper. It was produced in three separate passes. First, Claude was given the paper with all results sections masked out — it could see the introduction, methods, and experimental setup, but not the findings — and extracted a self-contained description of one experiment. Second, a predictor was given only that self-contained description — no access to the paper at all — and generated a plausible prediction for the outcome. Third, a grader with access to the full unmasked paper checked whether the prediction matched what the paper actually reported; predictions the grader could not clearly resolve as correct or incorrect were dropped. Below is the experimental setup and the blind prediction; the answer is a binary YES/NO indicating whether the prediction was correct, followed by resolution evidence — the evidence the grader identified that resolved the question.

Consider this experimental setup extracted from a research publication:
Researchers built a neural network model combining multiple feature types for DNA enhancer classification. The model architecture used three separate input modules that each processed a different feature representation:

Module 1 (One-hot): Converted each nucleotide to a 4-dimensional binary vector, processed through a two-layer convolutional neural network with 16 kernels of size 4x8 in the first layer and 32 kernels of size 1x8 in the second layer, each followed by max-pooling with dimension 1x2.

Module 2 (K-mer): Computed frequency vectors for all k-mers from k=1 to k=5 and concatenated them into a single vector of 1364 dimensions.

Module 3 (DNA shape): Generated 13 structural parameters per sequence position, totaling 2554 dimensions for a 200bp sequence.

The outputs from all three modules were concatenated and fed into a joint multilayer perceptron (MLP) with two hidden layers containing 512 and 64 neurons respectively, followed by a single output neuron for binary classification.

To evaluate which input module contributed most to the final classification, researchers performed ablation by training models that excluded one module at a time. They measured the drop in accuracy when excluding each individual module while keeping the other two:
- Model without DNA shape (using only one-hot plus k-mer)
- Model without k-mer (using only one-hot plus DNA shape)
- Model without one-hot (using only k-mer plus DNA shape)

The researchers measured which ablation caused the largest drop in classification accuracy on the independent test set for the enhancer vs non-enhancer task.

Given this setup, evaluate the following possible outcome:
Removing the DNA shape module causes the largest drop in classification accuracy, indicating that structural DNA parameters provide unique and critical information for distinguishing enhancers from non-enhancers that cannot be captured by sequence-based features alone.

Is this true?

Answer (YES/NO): NO